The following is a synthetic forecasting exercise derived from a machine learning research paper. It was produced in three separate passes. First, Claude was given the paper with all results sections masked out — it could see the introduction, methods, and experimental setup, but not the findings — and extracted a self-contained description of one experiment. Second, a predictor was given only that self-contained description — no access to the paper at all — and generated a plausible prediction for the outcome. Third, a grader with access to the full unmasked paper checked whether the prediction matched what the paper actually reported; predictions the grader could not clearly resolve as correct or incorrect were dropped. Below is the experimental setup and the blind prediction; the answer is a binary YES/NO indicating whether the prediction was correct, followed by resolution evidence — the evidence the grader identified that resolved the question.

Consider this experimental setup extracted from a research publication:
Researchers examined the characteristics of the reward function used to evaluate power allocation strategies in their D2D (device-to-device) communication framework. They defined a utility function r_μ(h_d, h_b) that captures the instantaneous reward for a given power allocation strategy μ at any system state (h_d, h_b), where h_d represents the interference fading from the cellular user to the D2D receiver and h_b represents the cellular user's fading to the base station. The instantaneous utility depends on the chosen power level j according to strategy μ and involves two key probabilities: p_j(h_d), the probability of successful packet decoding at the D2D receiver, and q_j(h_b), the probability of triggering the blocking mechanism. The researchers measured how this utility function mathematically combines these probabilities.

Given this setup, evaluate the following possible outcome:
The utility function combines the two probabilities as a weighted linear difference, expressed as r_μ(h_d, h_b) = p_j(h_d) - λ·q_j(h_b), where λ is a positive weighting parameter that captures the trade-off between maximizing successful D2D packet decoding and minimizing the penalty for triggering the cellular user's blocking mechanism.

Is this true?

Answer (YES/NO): YES